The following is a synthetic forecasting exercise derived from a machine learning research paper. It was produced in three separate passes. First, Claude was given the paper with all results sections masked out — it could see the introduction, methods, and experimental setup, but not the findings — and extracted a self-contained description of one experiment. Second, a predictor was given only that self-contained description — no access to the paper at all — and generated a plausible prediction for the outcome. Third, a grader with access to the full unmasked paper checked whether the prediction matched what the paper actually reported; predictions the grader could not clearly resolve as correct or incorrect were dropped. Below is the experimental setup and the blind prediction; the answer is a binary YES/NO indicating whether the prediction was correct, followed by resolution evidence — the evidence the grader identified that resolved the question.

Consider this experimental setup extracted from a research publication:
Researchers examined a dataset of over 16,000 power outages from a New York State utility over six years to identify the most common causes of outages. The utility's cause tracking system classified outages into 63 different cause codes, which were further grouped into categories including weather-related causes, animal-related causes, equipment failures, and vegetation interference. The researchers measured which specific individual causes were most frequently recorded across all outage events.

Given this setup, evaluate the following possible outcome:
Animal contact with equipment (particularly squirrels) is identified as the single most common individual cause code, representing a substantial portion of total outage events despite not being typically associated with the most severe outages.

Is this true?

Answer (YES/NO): NO